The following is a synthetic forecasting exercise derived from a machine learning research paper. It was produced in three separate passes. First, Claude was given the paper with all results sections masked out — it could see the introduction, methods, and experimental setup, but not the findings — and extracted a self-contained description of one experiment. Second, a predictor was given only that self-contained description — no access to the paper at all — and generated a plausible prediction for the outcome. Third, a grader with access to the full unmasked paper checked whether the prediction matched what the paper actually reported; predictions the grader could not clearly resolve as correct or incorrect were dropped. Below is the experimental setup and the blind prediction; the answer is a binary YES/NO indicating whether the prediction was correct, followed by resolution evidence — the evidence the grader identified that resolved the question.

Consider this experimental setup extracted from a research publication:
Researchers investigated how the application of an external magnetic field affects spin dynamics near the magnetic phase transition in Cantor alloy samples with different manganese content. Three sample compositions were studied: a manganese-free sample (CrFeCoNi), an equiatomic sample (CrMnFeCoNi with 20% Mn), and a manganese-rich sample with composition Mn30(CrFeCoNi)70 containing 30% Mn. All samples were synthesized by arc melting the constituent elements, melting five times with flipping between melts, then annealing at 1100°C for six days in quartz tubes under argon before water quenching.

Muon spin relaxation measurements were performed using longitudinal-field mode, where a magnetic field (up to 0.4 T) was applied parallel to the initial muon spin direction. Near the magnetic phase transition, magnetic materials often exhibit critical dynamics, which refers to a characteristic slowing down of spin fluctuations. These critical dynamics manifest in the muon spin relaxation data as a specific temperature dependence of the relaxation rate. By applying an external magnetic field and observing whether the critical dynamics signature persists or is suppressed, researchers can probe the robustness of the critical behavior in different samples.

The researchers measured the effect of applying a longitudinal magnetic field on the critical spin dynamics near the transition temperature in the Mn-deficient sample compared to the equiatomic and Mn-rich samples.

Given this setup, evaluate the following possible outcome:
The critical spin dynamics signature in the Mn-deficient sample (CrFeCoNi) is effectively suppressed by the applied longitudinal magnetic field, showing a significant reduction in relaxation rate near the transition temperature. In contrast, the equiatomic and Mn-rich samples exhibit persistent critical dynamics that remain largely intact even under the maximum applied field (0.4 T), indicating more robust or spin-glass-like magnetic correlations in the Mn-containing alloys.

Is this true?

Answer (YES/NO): YES